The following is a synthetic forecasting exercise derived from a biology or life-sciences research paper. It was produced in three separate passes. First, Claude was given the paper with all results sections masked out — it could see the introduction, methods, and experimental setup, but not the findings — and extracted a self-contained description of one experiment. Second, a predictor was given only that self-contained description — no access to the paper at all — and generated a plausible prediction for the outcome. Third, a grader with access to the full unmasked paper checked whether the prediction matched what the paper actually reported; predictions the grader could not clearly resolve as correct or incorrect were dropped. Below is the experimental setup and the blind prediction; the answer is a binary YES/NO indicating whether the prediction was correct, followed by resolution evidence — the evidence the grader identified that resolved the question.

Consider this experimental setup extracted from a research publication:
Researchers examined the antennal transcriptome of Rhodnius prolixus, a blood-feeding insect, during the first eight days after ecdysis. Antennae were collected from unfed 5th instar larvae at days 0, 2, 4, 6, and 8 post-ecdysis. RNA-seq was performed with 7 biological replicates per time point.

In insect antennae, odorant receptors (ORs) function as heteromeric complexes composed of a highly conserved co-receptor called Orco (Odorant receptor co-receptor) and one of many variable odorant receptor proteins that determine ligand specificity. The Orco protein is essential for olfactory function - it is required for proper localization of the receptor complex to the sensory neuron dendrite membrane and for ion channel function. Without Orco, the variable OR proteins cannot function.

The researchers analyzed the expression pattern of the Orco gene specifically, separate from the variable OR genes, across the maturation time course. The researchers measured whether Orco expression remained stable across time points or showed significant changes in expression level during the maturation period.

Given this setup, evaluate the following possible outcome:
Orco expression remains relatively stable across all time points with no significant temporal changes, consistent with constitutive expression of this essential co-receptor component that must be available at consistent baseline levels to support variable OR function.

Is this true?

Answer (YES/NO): YES